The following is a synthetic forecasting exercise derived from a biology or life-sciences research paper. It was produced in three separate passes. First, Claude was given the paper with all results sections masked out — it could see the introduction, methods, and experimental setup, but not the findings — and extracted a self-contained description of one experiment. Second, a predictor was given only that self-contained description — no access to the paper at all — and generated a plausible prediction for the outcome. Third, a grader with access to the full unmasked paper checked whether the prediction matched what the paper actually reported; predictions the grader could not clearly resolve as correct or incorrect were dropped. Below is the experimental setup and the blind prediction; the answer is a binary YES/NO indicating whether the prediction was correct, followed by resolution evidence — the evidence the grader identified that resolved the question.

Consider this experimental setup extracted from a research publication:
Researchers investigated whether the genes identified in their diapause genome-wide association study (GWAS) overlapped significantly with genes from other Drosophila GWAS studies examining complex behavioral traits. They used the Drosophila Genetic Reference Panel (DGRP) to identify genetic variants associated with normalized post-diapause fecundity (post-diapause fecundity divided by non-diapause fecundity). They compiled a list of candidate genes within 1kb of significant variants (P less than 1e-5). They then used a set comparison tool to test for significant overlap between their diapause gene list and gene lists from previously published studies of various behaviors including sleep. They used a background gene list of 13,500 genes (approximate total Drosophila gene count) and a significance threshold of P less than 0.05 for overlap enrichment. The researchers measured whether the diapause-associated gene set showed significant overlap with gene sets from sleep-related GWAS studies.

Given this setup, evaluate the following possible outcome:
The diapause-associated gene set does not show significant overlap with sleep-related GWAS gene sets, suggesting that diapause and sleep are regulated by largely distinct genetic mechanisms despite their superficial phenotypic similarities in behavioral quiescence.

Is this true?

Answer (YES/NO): NO